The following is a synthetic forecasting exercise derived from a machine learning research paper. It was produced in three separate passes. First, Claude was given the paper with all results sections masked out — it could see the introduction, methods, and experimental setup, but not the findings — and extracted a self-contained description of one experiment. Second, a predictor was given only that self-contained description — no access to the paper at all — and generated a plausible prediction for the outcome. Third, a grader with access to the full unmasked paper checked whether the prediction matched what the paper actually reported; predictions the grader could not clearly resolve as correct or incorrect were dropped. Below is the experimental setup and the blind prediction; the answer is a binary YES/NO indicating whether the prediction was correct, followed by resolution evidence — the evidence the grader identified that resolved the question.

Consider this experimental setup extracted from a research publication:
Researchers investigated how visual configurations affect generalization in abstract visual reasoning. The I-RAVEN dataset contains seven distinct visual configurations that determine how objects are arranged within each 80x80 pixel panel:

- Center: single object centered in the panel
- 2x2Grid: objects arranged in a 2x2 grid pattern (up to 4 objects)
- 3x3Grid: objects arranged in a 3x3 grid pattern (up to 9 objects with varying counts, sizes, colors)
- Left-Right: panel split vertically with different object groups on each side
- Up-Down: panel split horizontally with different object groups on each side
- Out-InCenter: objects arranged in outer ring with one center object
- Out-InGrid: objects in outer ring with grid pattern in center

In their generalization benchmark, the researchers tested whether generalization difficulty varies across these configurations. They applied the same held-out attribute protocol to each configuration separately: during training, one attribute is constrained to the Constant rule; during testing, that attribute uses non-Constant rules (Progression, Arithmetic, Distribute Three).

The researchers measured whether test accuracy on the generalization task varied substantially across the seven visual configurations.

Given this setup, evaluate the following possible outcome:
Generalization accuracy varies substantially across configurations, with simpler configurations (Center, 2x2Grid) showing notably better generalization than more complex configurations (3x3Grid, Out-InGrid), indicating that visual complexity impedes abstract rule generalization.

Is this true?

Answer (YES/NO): NO